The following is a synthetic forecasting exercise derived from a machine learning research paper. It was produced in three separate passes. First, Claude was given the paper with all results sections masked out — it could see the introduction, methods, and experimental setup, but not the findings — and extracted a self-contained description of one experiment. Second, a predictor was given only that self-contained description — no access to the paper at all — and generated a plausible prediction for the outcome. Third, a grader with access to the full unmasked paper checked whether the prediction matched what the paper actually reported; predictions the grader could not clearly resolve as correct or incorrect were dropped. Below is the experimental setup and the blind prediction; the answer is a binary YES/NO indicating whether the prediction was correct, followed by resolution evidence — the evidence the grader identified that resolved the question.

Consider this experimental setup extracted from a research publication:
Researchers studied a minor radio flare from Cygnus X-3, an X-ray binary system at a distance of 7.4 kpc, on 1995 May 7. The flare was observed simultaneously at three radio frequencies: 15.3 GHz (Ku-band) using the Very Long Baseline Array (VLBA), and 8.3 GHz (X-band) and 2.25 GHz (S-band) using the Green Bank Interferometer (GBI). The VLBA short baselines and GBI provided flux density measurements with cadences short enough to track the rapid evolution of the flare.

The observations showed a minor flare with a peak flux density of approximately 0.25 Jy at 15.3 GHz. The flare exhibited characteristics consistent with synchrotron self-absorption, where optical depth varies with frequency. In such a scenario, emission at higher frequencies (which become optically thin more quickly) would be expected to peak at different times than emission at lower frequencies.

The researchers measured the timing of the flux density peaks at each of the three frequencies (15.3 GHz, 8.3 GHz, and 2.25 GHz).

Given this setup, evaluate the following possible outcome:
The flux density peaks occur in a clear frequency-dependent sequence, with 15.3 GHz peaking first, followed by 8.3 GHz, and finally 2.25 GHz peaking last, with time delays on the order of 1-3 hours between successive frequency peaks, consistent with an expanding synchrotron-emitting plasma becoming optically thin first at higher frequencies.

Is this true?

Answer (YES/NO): NO